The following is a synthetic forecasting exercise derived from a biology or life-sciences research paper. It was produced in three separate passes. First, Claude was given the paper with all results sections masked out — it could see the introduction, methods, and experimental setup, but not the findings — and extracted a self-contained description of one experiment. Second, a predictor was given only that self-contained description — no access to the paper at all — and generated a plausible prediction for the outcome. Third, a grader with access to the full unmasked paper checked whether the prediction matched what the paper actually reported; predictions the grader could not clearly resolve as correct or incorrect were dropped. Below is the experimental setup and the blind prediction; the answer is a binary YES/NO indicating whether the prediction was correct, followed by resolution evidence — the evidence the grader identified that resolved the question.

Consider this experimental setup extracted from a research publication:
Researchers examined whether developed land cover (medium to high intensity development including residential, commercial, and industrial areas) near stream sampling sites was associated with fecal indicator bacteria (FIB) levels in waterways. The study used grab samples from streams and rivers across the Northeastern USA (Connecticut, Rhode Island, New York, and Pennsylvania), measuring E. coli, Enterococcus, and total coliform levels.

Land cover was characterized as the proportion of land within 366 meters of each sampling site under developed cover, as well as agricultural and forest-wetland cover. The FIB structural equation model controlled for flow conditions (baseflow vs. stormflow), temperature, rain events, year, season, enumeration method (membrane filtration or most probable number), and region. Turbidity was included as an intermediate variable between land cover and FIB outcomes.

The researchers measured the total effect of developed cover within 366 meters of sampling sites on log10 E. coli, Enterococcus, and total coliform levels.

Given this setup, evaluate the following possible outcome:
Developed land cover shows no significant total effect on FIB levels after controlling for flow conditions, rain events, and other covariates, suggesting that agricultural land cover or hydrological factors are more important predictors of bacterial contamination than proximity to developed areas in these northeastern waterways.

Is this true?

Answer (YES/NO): NO